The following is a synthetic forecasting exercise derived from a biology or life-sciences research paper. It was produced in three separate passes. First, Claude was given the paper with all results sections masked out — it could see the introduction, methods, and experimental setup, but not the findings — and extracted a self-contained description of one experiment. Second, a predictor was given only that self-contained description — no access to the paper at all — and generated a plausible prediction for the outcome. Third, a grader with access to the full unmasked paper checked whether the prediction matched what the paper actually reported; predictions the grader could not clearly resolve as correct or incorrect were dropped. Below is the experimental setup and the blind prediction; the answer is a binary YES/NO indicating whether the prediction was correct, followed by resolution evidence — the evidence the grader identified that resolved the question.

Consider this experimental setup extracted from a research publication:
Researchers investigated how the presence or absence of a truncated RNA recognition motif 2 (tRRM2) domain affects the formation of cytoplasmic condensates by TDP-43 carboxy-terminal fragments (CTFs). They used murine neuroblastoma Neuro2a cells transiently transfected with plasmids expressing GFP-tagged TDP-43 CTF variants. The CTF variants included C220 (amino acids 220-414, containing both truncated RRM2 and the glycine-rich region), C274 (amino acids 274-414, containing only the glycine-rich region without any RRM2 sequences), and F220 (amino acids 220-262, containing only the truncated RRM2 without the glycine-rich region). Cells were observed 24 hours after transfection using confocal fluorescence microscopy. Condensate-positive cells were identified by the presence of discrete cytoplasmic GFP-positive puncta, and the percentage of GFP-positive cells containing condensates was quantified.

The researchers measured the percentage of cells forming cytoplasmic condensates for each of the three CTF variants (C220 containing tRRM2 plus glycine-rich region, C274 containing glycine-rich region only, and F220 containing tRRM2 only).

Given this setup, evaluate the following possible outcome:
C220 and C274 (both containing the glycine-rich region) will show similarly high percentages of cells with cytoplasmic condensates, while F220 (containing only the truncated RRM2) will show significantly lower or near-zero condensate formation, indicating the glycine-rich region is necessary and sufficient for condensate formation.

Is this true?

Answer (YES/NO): NO